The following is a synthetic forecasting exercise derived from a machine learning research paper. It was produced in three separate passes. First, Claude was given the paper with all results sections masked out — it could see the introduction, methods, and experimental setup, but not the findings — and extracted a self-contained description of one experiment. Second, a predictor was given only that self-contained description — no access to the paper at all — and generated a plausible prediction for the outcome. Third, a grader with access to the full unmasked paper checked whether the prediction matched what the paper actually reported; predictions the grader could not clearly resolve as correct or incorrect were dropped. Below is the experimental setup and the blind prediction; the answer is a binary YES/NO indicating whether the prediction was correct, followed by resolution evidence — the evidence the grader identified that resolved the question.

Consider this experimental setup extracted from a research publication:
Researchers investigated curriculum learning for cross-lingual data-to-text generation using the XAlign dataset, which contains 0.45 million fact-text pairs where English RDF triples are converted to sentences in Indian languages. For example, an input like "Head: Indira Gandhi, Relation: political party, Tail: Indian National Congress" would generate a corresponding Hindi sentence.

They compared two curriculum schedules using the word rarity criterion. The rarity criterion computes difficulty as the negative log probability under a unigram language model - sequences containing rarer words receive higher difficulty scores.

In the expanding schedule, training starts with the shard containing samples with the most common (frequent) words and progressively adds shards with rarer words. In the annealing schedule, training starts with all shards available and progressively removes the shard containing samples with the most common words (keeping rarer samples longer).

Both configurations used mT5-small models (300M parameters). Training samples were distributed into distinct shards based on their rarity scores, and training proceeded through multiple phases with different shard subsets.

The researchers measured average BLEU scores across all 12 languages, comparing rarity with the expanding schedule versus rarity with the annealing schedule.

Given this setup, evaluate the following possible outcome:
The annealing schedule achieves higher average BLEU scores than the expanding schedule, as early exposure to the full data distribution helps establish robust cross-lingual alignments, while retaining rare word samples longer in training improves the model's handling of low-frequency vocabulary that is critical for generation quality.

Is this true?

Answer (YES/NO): YES